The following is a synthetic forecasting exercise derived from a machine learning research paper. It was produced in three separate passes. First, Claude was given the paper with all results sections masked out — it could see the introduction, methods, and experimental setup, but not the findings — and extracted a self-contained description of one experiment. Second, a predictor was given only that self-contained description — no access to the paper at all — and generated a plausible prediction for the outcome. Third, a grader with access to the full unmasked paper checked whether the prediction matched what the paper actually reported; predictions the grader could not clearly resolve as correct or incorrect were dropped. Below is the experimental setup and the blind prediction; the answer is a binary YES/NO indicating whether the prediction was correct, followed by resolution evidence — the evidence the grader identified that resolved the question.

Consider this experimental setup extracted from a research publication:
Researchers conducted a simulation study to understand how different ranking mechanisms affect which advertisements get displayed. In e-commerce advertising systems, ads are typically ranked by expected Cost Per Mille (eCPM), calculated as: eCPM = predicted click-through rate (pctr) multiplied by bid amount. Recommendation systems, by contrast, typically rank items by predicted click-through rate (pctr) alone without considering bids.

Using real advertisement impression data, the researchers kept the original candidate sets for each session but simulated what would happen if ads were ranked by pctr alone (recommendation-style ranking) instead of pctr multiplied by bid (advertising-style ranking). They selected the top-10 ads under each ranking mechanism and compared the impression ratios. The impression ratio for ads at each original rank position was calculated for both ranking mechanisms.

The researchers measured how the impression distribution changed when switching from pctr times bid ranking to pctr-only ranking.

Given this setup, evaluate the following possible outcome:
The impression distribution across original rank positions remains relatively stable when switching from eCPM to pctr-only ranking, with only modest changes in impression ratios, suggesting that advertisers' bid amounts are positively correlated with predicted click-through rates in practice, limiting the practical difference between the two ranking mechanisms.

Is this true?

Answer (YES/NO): NO